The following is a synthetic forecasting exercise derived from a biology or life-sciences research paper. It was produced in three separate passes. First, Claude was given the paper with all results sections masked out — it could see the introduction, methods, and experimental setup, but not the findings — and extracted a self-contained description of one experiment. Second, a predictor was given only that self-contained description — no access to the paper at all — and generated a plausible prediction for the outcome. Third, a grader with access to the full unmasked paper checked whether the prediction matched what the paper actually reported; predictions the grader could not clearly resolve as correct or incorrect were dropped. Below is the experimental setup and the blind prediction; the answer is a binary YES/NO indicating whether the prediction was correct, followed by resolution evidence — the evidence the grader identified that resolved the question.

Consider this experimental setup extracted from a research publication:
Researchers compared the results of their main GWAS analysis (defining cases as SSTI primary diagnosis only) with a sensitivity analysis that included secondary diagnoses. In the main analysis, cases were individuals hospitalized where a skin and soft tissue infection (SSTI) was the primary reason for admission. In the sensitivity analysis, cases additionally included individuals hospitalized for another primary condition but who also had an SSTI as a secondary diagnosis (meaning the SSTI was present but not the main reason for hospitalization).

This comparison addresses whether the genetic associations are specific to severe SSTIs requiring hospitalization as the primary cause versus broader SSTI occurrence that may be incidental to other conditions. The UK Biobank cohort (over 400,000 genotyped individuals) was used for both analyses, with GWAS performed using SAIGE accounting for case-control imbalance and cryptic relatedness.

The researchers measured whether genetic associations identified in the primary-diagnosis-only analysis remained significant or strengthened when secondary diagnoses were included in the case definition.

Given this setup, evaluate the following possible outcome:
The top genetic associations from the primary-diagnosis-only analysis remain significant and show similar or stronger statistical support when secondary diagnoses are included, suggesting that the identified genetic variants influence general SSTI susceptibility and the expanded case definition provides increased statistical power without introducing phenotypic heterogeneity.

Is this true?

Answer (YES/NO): NO